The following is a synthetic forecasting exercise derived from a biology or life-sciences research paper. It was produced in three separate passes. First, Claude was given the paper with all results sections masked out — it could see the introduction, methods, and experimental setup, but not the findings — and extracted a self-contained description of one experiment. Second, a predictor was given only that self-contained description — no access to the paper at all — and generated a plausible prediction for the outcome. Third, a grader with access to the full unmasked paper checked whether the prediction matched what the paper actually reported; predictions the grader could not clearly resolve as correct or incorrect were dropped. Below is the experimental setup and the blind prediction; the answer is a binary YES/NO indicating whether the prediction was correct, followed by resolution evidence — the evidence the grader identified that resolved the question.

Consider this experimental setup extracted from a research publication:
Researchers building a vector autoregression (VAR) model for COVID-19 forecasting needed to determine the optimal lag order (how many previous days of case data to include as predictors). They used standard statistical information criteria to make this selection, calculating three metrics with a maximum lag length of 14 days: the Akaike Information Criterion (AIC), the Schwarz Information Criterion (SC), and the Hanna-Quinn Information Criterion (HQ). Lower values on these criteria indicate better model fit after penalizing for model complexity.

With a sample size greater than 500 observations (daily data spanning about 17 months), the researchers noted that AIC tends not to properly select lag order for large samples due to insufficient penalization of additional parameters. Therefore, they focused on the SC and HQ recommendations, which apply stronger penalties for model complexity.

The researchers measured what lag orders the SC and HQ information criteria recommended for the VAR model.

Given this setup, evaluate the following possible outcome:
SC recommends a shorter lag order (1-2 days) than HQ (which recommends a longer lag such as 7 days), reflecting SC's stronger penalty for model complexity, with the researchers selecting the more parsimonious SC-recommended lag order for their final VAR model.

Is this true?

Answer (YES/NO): NO